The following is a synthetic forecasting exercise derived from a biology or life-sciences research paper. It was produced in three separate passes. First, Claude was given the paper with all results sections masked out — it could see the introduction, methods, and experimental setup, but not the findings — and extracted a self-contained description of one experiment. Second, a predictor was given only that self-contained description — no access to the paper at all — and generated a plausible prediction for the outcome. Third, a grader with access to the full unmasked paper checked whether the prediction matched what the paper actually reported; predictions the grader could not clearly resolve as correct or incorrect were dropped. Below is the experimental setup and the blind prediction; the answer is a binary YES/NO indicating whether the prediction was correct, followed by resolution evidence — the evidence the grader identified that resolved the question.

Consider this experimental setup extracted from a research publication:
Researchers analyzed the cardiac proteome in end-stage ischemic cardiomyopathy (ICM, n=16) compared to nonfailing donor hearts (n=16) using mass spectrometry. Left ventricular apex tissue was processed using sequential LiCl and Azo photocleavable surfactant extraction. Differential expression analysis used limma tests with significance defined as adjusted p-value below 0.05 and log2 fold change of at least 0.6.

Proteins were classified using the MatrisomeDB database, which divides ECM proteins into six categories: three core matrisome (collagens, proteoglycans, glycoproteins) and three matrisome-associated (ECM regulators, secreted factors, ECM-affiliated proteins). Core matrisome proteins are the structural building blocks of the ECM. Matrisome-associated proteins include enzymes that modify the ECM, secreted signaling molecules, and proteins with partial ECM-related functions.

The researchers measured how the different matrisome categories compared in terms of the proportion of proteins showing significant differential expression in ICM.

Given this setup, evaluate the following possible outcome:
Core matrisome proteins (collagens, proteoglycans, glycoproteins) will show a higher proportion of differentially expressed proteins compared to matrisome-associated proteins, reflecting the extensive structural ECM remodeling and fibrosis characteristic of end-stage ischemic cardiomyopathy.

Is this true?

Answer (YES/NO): YES